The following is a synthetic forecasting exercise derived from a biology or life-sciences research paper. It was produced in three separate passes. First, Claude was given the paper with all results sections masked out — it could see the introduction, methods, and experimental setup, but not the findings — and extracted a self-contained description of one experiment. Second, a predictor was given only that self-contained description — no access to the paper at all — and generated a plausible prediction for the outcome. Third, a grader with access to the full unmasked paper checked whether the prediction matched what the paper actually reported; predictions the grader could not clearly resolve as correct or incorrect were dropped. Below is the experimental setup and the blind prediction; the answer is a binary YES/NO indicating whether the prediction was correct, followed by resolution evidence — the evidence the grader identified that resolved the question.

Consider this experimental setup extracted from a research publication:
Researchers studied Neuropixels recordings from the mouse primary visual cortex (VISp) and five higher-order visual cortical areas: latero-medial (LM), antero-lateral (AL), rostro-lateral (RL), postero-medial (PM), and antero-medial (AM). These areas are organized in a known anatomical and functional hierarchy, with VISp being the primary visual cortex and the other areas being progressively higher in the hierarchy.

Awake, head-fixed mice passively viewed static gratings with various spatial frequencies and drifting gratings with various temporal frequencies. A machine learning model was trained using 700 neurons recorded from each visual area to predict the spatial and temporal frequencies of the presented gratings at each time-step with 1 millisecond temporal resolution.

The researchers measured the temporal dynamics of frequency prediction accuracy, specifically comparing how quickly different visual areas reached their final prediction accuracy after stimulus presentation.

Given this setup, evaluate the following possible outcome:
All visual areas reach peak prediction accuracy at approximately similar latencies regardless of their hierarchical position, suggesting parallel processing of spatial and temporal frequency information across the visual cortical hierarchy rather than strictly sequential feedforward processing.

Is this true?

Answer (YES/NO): NO